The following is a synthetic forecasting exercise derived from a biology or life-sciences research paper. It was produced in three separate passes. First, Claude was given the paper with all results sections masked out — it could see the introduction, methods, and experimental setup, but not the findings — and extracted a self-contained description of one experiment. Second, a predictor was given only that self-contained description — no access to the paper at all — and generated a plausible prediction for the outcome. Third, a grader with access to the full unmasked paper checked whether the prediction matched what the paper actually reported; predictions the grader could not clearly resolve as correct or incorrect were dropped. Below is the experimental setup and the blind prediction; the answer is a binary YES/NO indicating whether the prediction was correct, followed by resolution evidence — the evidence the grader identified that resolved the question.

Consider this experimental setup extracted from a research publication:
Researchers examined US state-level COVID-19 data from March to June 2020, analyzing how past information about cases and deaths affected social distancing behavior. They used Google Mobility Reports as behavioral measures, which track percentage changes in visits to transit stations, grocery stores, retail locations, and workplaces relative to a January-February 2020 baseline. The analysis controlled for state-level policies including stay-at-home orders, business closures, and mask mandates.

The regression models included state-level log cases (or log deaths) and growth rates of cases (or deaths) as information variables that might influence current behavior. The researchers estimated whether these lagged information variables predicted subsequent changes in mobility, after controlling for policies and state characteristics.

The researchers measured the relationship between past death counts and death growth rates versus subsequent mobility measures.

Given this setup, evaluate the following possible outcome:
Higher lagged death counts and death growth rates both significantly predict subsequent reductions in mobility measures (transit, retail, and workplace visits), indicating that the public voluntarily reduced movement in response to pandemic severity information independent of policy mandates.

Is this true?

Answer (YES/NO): YES